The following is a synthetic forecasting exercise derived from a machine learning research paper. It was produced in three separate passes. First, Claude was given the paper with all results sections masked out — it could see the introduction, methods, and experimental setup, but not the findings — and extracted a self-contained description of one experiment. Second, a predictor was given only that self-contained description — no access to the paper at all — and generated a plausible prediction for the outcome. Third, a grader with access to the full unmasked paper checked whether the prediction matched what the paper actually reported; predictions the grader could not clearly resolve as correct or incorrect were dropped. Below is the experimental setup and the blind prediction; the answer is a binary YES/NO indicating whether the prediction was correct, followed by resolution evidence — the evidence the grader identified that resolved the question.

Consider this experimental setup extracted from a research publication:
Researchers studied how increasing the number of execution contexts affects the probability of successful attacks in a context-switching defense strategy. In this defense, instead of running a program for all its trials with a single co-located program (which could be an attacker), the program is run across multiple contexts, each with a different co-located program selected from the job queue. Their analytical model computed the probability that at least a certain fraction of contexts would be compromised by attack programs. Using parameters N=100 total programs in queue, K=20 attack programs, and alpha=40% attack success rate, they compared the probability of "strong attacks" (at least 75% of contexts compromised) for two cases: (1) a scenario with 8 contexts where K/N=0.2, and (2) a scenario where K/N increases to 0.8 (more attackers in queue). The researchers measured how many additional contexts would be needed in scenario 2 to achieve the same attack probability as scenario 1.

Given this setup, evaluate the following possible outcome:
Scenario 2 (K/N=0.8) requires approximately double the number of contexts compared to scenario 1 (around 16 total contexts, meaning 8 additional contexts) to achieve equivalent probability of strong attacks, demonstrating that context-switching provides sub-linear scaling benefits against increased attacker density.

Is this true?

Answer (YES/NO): NO